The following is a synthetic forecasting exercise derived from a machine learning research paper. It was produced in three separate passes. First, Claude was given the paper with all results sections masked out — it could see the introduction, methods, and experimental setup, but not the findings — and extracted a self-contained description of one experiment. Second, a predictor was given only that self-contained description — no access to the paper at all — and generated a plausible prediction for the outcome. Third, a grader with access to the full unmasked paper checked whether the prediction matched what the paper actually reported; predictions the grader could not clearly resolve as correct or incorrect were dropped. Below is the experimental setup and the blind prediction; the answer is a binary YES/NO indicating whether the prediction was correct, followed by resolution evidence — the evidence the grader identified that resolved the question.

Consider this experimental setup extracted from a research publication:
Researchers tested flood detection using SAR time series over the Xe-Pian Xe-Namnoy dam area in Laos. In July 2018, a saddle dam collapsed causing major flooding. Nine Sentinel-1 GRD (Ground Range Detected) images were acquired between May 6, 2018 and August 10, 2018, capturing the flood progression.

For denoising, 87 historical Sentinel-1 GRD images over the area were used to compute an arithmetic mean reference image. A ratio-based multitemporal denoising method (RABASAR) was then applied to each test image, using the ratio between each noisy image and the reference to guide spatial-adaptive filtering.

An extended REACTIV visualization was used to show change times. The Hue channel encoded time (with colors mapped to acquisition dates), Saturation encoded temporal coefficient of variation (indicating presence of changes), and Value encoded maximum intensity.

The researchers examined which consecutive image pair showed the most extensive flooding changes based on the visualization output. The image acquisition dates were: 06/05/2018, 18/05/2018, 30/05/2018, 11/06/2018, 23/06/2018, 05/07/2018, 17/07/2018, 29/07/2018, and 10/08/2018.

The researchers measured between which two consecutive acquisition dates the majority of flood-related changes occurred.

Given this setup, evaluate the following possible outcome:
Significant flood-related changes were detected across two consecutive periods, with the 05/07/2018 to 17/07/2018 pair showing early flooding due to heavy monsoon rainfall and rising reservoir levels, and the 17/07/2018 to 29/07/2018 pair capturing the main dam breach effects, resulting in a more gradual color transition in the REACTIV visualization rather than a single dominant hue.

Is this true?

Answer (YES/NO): NO